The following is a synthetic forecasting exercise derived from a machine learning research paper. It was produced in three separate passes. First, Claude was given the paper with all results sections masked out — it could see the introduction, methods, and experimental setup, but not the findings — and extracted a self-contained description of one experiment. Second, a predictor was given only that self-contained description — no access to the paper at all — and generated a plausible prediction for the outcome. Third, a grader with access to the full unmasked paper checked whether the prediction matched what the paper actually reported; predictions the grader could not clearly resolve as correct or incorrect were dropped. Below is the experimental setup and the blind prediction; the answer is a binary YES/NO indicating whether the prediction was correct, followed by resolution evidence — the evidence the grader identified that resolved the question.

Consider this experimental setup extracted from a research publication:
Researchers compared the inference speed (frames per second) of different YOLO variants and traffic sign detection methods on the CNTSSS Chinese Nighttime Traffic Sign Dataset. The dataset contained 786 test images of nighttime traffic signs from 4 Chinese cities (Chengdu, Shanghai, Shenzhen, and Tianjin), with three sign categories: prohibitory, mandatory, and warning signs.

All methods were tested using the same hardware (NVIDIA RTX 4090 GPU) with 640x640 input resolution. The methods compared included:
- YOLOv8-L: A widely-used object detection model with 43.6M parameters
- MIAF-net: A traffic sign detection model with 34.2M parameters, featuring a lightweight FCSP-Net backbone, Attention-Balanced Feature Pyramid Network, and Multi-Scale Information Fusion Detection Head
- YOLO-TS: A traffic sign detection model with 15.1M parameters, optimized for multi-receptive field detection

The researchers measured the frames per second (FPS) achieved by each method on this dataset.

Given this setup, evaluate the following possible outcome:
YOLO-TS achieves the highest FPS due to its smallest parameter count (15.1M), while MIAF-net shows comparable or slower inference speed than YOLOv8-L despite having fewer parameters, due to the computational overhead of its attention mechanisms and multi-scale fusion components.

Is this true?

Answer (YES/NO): NO